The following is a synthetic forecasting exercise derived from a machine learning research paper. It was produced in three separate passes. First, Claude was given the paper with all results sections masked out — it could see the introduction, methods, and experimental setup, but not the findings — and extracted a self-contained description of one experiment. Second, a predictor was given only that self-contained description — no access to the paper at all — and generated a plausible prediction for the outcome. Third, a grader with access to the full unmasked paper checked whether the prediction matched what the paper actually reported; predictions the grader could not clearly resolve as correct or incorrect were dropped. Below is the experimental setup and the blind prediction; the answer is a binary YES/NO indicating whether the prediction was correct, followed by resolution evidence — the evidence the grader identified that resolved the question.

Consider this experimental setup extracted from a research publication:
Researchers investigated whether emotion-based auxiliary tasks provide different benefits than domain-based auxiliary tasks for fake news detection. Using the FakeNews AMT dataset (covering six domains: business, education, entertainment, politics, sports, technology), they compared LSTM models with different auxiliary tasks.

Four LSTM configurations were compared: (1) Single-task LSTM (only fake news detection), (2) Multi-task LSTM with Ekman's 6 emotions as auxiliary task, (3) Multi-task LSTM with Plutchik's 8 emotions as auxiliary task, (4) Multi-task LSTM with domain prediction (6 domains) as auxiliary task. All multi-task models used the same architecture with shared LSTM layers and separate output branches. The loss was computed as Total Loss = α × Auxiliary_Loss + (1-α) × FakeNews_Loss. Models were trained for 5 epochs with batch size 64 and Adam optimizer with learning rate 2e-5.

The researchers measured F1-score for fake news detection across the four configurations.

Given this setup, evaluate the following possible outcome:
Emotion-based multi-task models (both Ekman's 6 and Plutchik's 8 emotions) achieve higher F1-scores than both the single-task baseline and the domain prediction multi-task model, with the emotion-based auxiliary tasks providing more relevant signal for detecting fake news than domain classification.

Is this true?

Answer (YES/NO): YES